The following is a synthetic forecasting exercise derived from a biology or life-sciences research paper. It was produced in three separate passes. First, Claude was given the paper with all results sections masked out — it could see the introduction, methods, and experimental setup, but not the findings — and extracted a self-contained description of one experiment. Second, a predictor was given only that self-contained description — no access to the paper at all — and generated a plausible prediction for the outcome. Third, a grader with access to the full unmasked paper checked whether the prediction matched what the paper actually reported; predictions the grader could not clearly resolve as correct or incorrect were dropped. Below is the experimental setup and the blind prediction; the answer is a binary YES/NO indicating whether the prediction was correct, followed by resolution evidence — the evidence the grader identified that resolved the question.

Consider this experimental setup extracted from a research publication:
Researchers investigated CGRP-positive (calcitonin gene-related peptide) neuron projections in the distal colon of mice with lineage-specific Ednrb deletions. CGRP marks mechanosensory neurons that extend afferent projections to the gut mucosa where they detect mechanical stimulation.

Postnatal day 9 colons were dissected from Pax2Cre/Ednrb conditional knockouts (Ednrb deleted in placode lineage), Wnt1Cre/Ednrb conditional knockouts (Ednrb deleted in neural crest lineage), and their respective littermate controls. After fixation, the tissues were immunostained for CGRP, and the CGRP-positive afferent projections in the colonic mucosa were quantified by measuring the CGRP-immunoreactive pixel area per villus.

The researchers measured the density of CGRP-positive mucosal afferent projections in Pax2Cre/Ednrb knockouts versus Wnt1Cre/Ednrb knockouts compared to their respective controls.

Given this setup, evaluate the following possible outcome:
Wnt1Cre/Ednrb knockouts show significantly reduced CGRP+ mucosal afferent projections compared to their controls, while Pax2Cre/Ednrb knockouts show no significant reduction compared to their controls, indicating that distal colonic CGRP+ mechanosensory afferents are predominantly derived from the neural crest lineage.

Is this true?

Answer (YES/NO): NO